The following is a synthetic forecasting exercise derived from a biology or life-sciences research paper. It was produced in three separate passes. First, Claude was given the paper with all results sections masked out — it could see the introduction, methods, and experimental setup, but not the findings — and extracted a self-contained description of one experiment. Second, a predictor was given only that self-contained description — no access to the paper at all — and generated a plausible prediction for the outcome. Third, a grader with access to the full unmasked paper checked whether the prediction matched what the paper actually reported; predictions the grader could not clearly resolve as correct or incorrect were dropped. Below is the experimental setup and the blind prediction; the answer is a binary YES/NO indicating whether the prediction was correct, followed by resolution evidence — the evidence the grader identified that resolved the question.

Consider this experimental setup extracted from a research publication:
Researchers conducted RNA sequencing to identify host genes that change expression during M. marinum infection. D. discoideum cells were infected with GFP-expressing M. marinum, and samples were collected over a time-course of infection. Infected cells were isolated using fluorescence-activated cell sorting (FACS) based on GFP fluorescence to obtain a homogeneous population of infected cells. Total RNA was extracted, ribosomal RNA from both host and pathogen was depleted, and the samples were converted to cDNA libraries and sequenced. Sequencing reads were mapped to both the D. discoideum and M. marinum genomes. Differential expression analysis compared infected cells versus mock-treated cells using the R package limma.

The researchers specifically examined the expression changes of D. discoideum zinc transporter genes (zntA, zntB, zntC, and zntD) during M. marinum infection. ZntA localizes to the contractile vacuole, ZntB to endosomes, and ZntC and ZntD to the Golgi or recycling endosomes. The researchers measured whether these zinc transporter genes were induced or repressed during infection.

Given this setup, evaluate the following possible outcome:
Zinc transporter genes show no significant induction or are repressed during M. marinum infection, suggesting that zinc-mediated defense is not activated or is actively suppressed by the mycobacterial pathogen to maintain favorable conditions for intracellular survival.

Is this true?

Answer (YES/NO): NO